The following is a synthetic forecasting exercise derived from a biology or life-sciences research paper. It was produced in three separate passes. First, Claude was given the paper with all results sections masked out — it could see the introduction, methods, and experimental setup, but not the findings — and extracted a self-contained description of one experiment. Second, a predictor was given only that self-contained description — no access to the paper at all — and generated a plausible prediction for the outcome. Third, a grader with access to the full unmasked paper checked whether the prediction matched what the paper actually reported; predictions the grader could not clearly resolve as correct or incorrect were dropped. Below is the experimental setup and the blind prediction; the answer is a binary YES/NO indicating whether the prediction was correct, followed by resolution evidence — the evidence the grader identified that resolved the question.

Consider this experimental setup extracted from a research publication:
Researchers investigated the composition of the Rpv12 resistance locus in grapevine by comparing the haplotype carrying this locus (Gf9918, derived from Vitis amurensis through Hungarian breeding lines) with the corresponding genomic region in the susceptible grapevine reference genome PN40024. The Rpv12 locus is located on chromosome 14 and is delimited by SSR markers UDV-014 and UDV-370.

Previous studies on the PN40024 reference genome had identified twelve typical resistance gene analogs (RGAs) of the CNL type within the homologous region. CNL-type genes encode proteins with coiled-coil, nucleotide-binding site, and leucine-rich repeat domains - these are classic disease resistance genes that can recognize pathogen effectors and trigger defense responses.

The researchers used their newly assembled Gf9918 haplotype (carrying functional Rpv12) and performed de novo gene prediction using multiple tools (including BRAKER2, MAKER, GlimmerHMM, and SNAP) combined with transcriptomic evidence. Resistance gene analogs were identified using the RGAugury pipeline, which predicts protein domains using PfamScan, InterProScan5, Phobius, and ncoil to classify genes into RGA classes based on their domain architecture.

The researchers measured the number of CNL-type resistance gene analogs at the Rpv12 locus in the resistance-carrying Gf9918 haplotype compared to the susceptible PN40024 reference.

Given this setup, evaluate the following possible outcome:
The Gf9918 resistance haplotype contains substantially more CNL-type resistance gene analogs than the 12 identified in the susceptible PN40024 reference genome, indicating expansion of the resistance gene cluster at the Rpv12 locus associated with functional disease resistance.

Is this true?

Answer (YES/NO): NO